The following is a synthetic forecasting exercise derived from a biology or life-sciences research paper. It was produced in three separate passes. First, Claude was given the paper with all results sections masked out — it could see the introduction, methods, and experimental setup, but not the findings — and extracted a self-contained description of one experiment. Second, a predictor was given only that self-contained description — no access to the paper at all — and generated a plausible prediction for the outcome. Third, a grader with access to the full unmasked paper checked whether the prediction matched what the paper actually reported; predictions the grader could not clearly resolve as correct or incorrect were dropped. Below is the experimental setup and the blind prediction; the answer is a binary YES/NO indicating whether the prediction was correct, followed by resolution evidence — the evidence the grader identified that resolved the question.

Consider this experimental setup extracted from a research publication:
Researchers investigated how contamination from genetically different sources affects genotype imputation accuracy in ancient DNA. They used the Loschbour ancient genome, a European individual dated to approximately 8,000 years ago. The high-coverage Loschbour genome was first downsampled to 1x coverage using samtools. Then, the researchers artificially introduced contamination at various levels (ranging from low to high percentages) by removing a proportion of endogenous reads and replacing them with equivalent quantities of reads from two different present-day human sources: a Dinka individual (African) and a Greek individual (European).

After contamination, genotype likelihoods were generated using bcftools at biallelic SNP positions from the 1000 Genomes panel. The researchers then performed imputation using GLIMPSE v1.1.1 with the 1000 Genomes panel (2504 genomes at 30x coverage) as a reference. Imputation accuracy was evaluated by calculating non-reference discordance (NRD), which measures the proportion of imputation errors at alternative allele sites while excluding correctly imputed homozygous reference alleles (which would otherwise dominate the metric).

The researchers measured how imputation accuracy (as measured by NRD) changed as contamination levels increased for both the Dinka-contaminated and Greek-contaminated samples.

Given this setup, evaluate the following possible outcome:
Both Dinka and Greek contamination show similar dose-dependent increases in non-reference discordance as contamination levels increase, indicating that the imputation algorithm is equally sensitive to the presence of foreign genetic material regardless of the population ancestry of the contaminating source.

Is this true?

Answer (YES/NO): NO